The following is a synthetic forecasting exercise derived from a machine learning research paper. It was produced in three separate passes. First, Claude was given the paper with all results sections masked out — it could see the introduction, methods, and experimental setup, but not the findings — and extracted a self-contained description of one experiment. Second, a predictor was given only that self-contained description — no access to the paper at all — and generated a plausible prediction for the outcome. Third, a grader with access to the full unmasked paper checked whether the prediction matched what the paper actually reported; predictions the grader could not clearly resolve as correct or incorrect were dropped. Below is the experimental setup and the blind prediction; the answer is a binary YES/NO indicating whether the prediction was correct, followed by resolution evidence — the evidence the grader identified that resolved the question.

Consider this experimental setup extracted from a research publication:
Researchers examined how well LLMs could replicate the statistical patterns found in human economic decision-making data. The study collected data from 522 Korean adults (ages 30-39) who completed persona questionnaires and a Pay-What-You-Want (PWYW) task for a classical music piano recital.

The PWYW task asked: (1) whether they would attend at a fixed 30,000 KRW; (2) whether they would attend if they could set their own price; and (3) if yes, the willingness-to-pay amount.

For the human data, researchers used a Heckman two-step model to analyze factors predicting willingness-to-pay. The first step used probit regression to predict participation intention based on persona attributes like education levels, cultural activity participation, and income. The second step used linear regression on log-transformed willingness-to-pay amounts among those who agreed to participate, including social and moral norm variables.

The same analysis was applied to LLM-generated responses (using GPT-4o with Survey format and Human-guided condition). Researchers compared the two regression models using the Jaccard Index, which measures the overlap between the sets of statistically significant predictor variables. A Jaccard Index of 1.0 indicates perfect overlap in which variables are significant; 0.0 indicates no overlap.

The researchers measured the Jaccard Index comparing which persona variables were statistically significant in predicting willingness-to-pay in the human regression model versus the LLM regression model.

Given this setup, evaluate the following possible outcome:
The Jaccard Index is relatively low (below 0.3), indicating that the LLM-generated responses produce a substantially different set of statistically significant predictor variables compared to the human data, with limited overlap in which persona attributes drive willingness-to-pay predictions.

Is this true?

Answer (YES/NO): NO